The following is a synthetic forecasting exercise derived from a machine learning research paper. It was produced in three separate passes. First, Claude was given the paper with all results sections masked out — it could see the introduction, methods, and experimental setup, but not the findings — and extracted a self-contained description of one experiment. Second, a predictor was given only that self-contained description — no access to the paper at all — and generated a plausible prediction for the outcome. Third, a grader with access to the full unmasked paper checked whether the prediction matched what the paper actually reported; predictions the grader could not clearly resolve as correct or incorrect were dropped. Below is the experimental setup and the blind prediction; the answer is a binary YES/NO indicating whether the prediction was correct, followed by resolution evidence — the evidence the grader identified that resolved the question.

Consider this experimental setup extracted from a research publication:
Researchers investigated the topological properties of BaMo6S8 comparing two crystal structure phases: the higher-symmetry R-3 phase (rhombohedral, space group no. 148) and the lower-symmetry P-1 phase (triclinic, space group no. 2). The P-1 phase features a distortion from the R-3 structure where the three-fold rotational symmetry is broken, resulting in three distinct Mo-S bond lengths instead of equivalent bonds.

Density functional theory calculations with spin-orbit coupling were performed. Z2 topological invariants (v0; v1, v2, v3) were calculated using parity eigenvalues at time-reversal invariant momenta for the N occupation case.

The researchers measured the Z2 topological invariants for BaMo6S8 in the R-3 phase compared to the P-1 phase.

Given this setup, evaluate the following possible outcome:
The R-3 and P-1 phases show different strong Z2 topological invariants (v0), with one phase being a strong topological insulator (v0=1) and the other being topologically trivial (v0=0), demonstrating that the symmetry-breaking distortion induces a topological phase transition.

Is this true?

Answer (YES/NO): NO